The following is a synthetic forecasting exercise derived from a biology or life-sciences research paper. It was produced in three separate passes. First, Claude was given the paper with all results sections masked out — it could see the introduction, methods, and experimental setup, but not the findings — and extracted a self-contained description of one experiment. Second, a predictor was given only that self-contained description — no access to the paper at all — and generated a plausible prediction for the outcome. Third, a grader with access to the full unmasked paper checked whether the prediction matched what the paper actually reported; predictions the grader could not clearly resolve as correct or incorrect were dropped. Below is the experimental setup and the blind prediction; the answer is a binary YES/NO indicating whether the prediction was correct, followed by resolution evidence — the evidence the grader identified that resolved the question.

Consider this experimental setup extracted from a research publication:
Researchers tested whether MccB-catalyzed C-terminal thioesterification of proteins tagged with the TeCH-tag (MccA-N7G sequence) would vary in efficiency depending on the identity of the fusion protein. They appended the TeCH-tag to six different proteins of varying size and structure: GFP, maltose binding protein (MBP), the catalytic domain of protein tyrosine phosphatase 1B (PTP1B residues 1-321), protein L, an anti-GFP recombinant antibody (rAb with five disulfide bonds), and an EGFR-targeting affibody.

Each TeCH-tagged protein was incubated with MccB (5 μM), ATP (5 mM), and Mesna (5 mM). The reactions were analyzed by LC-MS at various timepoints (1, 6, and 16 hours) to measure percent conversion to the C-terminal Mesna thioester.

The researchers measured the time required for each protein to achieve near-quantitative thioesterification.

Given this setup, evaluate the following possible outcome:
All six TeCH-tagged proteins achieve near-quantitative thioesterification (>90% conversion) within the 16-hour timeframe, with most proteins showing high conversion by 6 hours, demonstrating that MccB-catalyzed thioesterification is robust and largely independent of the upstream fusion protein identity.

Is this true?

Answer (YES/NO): YES